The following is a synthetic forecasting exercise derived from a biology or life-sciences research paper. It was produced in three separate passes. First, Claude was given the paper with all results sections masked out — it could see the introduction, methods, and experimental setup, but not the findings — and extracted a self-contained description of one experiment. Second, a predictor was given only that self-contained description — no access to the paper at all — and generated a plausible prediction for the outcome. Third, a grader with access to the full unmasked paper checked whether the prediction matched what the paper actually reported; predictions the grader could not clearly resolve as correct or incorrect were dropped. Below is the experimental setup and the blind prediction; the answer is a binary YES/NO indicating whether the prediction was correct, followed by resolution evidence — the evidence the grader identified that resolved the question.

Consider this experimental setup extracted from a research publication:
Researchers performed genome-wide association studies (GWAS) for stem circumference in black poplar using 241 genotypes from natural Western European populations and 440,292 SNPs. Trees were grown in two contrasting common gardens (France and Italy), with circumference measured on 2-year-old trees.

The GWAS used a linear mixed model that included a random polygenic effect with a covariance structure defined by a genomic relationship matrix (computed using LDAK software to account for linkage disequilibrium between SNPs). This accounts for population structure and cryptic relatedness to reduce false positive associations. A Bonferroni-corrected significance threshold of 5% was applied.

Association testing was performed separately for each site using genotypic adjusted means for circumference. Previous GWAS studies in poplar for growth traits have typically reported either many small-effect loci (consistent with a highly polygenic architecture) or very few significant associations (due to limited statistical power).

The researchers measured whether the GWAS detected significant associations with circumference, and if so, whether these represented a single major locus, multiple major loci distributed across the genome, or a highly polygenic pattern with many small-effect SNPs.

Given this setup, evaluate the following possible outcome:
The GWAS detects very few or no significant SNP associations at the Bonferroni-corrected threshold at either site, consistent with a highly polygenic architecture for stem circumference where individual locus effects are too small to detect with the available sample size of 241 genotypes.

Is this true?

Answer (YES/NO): NO